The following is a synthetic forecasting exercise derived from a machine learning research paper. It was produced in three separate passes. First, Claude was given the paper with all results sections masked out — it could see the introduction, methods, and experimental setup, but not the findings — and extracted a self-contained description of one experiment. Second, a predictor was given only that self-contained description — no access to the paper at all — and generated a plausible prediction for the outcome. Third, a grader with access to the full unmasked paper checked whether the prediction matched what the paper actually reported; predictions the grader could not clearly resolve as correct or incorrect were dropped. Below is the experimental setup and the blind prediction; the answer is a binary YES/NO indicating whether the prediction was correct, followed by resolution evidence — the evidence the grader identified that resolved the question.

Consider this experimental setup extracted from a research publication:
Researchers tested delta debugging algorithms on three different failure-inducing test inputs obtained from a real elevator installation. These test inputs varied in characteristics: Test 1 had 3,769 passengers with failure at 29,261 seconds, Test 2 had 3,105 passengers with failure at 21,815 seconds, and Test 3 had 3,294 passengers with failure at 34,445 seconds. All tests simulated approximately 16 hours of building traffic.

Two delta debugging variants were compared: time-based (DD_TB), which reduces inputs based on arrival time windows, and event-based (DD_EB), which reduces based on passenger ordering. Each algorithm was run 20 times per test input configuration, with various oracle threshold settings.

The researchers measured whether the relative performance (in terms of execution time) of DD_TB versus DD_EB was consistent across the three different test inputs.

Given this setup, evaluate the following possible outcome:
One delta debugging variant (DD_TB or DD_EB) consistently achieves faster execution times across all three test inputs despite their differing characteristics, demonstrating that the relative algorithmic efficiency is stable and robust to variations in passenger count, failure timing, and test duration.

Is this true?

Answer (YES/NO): NO